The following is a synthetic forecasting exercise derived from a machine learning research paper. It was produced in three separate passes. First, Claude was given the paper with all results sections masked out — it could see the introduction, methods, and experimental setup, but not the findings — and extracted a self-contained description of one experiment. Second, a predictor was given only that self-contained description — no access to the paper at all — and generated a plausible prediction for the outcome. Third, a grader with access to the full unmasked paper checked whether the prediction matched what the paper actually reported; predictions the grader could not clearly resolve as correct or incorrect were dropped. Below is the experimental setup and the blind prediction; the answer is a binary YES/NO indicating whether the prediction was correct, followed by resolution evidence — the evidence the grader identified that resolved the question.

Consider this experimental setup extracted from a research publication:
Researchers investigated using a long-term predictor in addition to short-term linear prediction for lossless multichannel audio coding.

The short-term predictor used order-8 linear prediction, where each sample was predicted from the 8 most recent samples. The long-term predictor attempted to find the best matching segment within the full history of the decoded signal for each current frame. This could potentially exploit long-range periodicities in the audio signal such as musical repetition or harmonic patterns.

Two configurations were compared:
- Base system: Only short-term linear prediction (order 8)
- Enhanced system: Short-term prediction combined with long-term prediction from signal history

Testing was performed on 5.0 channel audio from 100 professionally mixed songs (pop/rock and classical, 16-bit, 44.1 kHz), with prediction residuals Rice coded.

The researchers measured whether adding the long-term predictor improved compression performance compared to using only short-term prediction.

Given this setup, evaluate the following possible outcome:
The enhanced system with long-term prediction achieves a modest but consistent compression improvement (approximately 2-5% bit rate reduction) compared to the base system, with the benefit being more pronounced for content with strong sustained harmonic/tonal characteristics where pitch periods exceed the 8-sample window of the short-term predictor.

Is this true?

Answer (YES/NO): NO